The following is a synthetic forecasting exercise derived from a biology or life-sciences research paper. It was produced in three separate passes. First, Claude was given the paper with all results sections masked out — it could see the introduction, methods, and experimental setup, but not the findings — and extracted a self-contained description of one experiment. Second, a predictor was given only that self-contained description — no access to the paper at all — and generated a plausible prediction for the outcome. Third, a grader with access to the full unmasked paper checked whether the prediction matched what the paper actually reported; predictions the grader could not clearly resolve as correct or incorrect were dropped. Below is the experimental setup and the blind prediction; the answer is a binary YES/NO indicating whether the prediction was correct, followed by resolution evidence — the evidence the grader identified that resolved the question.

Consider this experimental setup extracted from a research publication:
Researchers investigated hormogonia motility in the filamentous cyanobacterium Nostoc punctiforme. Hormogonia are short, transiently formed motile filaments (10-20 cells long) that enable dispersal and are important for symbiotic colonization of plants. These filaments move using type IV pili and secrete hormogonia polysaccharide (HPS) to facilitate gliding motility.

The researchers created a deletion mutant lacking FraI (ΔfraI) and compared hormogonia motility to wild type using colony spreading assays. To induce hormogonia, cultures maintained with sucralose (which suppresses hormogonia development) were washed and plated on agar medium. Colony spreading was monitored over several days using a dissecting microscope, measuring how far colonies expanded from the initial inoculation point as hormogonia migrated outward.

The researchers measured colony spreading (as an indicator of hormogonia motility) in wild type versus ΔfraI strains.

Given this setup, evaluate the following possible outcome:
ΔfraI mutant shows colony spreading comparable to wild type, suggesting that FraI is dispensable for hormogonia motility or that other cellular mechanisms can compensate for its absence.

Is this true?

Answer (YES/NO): NO